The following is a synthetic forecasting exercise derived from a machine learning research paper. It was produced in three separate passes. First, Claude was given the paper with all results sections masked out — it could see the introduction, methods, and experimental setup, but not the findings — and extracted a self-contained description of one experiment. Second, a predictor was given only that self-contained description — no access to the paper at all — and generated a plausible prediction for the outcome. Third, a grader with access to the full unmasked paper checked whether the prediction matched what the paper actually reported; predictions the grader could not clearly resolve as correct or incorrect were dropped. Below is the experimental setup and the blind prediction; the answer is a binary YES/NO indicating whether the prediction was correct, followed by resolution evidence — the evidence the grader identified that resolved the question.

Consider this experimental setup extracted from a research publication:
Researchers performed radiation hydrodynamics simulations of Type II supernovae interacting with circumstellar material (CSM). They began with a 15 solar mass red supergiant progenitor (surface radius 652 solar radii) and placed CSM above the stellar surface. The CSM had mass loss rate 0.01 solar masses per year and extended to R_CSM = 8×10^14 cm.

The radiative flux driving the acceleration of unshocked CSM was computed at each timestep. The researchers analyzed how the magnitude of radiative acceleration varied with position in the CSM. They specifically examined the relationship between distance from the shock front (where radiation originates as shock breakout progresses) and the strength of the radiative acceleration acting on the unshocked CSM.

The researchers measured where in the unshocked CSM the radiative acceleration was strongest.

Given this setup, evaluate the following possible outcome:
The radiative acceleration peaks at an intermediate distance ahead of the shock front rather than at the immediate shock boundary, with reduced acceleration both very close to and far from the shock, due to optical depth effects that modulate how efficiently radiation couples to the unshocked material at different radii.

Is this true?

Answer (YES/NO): NO